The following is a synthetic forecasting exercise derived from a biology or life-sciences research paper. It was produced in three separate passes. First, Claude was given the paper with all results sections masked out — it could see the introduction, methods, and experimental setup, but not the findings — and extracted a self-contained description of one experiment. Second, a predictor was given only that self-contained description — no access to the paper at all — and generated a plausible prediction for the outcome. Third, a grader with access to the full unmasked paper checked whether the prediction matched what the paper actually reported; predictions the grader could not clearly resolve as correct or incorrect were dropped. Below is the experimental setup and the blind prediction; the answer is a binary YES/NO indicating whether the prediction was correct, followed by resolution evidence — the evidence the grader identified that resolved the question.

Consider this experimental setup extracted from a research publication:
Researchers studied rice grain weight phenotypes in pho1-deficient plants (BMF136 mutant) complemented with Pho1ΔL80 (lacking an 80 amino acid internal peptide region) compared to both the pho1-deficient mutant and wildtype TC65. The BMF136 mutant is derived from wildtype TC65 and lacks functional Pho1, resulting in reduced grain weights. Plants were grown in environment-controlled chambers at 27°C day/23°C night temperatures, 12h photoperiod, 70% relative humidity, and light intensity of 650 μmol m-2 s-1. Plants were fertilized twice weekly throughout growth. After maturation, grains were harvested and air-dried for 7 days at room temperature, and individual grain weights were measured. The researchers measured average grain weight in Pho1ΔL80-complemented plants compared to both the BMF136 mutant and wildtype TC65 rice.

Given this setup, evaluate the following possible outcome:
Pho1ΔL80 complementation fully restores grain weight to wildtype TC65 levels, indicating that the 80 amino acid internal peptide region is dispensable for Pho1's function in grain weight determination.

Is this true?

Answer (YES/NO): NO